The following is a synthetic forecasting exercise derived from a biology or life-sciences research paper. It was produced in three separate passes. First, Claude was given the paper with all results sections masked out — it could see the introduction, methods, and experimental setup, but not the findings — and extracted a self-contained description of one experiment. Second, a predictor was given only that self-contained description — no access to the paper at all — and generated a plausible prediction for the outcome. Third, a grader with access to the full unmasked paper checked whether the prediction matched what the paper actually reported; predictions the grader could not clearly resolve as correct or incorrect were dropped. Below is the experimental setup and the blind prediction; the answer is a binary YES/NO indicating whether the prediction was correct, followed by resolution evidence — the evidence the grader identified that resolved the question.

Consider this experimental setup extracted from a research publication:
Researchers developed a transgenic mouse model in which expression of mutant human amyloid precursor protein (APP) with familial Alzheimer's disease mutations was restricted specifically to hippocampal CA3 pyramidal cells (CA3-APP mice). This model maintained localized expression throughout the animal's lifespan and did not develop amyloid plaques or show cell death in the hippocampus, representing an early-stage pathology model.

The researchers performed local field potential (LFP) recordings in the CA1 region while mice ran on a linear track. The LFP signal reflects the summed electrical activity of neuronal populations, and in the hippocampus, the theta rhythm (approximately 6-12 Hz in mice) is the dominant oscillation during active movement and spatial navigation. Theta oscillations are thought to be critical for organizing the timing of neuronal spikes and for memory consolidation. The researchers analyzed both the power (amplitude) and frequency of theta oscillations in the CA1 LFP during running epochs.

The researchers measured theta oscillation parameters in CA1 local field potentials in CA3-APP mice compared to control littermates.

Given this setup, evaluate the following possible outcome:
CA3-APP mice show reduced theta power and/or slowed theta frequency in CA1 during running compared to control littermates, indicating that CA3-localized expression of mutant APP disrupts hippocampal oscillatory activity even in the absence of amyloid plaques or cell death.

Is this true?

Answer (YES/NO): YES